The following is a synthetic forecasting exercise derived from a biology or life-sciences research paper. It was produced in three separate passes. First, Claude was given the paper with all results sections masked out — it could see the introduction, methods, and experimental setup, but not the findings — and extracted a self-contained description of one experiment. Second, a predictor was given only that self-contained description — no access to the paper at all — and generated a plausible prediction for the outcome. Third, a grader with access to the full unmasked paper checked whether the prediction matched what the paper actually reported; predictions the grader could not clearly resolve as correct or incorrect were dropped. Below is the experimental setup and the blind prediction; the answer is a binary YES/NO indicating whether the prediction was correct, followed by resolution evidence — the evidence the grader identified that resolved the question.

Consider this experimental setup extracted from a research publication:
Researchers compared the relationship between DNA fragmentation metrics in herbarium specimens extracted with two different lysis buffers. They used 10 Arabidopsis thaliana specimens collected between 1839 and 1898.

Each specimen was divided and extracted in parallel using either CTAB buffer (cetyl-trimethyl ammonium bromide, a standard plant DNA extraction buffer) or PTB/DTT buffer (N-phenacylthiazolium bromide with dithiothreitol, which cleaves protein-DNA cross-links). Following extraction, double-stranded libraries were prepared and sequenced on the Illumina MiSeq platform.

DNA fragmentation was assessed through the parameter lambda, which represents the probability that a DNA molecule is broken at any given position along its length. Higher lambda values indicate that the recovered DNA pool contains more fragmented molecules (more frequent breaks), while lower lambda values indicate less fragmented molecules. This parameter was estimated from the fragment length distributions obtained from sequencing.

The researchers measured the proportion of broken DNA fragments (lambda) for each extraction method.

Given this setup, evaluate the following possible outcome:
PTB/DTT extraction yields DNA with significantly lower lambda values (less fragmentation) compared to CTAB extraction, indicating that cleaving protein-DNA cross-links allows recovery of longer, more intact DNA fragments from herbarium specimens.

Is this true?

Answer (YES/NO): NO